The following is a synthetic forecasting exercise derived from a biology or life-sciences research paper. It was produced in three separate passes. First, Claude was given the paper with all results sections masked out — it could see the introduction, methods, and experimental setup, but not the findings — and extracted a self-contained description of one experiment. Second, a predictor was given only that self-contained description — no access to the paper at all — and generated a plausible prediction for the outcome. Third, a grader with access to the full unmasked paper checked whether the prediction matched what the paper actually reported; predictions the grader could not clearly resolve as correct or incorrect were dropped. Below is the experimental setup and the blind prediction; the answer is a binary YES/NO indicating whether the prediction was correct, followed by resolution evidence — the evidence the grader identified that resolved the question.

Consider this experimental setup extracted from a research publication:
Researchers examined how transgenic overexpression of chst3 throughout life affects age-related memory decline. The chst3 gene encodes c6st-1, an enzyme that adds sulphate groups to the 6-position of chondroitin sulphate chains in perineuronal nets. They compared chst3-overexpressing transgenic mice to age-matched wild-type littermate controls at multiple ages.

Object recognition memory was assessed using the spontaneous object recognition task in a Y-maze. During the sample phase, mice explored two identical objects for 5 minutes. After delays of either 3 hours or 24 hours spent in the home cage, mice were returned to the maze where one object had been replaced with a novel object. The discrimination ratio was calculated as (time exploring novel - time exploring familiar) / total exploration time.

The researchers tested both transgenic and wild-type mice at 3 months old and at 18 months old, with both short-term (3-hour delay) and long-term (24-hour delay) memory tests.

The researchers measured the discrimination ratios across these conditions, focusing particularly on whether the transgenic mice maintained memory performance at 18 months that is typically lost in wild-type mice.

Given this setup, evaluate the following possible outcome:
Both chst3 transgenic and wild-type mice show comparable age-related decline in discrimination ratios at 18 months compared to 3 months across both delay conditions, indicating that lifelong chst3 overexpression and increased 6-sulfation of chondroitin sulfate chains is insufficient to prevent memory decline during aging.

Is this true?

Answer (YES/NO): NO